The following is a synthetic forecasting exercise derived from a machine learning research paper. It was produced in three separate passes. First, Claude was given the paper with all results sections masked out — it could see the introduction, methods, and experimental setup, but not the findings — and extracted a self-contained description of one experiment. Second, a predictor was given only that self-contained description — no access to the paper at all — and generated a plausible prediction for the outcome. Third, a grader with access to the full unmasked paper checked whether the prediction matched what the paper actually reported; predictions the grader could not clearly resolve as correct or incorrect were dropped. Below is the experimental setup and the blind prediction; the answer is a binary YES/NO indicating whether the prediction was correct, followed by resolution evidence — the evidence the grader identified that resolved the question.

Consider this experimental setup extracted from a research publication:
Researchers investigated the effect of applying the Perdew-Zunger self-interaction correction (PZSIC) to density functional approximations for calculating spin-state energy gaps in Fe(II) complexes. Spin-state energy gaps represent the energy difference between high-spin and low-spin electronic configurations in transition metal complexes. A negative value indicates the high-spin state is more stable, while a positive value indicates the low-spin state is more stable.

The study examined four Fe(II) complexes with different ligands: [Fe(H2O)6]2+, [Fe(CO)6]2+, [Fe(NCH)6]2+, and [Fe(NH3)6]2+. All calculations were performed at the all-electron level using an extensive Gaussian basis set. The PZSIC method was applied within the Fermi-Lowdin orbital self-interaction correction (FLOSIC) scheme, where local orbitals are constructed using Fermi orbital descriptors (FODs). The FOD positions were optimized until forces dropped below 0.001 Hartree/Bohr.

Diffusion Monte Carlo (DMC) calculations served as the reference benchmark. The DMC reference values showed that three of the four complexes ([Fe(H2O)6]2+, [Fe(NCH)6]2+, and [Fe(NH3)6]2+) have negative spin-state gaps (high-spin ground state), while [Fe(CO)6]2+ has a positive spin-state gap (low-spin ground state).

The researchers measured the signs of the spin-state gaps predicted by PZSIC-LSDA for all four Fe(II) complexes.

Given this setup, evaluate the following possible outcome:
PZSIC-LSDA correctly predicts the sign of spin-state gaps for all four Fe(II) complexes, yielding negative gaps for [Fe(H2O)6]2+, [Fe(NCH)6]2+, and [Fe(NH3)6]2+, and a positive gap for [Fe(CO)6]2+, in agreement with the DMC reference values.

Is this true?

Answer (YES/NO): NO